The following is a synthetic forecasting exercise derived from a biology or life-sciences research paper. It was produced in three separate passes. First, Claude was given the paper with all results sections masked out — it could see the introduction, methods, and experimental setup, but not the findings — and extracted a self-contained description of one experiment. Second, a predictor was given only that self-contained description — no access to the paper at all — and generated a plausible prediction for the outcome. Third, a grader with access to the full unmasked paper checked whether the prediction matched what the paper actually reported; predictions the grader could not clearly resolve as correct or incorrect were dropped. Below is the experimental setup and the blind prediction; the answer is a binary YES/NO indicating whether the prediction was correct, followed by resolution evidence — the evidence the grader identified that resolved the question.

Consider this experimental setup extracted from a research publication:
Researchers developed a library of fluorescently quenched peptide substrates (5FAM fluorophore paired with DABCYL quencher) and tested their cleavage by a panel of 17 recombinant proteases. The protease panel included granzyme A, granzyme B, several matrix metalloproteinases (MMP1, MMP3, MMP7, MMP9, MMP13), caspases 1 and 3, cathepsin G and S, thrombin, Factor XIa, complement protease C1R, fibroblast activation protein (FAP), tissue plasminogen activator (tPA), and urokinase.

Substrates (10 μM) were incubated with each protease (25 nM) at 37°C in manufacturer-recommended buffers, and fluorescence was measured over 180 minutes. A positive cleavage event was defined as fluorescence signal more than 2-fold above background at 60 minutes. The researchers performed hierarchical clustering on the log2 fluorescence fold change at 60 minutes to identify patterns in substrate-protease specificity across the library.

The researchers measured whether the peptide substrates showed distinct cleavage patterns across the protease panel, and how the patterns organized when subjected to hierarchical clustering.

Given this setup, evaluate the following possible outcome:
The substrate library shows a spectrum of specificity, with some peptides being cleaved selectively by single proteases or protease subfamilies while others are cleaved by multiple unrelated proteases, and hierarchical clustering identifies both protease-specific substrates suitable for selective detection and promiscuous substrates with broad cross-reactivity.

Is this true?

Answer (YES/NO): NO